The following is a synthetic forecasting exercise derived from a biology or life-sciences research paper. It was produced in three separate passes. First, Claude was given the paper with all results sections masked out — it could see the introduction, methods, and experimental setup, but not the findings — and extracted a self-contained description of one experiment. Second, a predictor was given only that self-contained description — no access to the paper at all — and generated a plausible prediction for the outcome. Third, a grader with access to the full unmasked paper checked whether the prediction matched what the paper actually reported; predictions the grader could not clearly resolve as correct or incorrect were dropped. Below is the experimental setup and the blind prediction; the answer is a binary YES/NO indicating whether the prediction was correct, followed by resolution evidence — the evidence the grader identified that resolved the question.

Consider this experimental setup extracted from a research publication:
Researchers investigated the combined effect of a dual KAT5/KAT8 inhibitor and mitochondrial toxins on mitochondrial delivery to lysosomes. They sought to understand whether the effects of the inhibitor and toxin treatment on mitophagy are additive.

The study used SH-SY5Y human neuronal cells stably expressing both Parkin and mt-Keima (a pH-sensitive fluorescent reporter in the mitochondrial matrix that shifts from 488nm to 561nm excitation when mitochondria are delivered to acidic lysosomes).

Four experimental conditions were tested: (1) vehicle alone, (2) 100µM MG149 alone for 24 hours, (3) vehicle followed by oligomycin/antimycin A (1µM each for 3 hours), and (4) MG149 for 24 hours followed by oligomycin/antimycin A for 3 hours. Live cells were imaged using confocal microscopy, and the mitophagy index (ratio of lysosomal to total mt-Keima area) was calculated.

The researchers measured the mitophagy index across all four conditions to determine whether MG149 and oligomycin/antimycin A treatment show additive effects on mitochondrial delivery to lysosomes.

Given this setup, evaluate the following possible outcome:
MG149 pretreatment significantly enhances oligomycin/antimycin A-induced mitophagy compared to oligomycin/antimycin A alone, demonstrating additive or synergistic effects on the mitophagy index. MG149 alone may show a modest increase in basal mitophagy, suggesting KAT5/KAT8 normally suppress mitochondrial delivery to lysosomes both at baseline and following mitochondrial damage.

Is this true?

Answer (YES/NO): NO